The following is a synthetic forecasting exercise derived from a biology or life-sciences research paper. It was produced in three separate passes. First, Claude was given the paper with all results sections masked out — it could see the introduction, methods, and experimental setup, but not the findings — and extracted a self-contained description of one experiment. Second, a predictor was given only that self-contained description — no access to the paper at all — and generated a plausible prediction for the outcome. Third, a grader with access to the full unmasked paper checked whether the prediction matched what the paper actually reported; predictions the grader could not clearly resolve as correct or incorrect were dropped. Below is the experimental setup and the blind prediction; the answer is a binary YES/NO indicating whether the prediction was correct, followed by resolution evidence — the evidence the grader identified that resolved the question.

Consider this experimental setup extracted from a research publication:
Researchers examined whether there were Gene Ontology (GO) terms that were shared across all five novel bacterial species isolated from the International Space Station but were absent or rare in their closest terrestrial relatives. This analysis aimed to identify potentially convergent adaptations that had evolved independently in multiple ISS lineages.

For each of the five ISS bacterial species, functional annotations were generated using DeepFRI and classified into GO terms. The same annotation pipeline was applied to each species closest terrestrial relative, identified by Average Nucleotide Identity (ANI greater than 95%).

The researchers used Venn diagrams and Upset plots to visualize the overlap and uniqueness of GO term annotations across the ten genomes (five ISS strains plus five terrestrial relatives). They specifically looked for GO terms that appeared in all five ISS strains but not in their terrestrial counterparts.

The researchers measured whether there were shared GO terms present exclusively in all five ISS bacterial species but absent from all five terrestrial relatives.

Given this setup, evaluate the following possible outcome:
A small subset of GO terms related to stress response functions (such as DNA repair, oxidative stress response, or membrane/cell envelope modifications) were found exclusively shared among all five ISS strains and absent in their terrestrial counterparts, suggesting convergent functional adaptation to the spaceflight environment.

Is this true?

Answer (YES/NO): NO